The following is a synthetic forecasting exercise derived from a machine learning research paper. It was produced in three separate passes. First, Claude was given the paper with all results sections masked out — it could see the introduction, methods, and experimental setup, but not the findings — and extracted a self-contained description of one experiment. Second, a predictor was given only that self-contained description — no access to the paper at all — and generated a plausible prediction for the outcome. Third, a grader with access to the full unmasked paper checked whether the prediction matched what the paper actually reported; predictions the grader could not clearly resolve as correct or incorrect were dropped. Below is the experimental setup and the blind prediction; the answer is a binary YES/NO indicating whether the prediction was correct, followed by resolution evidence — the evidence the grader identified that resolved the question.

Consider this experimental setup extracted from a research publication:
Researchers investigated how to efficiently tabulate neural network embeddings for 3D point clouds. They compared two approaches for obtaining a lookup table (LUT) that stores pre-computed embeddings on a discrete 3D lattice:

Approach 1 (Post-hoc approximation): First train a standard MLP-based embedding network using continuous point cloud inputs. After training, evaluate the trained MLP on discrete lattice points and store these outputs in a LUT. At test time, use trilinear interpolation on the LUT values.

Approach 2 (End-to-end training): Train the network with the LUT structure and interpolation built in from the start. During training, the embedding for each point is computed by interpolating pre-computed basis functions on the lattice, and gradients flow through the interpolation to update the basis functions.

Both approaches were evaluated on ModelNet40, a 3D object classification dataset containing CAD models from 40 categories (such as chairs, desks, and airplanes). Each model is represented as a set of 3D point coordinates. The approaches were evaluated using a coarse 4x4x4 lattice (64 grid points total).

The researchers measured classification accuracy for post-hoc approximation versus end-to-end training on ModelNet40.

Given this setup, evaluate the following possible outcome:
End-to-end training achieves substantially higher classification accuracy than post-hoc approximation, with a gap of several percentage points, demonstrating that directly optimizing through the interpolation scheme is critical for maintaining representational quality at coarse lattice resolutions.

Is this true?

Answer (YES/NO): YES